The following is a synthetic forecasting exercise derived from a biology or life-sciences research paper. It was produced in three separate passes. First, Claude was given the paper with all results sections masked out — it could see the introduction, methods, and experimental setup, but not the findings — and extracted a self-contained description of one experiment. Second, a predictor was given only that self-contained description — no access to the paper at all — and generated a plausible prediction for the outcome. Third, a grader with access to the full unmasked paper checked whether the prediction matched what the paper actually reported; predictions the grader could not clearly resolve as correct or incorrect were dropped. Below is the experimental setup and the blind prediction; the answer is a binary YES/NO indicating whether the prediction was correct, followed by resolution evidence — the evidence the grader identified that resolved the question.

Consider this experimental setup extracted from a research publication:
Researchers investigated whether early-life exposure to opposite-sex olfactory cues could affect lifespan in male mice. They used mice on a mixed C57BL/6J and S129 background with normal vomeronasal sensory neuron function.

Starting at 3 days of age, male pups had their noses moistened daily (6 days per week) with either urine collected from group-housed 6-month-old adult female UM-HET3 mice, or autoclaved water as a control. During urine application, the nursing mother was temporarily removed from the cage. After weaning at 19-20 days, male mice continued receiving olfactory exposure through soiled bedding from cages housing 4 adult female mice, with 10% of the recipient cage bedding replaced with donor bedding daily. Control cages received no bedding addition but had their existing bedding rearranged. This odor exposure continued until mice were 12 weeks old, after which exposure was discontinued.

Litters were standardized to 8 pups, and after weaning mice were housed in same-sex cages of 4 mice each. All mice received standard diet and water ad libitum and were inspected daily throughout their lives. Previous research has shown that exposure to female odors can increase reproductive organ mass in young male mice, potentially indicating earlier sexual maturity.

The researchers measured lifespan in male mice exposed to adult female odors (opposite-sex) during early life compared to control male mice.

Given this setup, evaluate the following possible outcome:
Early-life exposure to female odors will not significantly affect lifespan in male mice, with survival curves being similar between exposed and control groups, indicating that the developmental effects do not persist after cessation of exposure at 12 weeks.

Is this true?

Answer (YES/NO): YES